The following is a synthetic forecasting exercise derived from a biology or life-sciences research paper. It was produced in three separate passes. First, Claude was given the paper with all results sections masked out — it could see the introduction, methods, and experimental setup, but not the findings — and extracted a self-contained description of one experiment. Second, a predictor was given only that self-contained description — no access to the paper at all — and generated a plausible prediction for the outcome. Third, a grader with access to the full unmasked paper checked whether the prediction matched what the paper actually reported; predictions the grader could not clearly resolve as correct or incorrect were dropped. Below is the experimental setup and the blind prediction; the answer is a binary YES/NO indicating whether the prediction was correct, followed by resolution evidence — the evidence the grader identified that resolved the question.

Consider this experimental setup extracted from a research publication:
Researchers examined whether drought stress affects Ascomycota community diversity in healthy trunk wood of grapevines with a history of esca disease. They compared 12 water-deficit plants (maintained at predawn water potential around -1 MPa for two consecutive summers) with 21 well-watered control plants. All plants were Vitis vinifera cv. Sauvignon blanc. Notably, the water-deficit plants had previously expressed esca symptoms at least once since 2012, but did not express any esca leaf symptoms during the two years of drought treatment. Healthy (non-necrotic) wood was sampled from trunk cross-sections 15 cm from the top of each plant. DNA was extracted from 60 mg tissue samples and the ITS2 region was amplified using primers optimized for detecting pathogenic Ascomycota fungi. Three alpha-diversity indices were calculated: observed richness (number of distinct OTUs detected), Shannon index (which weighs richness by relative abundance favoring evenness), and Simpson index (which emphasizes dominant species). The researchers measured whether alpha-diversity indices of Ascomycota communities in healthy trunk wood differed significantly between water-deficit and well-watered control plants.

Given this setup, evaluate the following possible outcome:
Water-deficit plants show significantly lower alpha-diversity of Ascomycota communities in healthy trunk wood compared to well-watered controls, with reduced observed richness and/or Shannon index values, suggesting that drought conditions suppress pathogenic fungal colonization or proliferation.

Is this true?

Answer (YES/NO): NO